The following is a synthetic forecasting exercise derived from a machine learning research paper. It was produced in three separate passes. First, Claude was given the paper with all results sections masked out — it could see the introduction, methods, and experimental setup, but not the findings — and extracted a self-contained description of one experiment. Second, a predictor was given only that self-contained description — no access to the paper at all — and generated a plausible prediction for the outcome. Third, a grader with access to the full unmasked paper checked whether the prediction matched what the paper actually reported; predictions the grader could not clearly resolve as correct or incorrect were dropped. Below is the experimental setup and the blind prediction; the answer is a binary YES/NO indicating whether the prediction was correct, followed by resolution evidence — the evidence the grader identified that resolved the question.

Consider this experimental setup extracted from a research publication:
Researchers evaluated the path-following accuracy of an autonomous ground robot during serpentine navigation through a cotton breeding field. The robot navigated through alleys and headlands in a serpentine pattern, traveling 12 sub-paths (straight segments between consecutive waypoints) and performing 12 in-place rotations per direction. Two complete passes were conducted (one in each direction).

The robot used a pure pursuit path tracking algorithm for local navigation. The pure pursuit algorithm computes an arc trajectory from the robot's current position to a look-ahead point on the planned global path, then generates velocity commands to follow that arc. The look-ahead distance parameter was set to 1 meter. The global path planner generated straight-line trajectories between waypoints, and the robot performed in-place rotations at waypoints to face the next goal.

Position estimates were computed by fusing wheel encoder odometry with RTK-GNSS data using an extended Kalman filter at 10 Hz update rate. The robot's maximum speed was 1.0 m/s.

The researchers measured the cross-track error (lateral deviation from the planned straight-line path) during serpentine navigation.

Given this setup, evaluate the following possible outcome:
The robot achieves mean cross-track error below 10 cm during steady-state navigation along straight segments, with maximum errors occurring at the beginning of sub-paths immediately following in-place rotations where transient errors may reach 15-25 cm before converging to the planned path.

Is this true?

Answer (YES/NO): NO